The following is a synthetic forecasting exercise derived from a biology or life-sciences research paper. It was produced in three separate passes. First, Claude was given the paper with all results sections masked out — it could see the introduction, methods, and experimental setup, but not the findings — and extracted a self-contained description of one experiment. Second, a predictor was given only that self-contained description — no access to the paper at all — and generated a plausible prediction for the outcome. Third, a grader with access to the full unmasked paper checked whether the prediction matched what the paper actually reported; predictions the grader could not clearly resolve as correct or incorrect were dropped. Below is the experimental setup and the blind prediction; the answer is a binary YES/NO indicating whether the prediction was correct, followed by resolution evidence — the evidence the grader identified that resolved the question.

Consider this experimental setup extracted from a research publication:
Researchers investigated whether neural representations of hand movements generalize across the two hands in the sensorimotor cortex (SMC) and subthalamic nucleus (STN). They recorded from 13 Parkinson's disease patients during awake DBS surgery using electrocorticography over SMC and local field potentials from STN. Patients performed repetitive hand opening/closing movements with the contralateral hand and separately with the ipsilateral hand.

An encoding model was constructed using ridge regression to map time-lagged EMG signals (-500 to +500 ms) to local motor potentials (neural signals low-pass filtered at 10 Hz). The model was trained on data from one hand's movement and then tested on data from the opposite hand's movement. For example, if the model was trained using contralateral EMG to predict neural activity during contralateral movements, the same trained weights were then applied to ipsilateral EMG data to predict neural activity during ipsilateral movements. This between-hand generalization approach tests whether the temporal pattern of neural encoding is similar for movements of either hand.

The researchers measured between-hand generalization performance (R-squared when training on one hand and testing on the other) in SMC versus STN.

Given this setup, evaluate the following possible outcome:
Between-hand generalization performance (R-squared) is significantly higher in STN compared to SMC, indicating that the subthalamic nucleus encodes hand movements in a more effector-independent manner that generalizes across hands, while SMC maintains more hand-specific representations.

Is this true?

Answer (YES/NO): NO